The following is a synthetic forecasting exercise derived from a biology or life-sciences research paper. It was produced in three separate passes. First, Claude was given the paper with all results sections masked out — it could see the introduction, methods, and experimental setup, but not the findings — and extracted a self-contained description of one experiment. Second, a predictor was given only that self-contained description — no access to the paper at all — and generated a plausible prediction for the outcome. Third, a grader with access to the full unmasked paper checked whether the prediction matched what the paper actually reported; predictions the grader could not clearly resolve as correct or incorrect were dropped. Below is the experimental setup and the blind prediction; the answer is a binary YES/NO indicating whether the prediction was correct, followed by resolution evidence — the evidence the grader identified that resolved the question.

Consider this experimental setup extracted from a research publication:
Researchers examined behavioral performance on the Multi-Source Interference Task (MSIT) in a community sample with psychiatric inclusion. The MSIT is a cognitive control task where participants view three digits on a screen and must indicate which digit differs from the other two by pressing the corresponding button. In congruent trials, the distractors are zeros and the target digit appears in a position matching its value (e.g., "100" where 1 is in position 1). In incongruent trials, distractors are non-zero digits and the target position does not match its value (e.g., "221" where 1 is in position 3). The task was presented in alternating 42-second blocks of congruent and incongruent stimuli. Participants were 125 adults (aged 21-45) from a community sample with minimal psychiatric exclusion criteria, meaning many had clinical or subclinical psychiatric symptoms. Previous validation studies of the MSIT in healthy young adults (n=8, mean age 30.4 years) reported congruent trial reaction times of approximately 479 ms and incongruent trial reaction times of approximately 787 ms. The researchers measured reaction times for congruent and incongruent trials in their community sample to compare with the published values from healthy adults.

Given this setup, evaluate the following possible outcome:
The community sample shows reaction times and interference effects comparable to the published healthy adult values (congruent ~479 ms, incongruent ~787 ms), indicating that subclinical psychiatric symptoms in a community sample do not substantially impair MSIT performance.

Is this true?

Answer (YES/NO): NO